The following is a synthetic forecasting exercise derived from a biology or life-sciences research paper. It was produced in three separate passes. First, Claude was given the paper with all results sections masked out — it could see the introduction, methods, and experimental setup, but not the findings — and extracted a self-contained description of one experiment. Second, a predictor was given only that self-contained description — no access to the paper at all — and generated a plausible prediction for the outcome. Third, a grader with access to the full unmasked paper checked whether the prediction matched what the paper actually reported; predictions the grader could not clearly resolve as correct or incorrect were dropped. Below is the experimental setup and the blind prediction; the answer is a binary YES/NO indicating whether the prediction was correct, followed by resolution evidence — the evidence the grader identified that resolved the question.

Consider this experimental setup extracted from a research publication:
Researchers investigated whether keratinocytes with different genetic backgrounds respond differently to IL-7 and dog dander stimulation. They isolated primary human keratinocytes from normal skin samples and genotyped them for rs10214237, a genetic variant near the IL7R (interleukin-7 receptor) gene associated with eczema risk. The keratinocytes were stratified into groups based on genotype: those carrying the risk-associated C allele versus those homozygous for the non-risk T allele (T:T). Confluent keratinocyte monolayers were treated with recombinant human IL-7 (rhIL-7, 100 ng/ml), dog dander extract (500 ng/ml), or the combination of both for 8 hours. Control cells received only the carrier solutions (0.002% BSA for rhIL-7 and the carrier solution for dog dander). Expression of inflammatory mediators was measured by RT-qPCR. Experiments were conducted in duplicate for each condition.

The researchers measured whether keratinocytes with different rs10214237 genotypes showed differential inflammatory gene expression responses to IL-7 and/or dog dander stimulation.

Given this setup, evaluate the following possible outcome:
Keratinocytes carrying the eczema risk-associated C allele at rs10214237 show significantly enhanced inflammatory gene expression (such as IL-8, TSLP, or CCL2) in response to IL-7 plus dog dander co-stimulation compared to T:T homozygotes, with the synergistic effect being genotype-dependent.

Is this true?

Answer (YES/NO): NO